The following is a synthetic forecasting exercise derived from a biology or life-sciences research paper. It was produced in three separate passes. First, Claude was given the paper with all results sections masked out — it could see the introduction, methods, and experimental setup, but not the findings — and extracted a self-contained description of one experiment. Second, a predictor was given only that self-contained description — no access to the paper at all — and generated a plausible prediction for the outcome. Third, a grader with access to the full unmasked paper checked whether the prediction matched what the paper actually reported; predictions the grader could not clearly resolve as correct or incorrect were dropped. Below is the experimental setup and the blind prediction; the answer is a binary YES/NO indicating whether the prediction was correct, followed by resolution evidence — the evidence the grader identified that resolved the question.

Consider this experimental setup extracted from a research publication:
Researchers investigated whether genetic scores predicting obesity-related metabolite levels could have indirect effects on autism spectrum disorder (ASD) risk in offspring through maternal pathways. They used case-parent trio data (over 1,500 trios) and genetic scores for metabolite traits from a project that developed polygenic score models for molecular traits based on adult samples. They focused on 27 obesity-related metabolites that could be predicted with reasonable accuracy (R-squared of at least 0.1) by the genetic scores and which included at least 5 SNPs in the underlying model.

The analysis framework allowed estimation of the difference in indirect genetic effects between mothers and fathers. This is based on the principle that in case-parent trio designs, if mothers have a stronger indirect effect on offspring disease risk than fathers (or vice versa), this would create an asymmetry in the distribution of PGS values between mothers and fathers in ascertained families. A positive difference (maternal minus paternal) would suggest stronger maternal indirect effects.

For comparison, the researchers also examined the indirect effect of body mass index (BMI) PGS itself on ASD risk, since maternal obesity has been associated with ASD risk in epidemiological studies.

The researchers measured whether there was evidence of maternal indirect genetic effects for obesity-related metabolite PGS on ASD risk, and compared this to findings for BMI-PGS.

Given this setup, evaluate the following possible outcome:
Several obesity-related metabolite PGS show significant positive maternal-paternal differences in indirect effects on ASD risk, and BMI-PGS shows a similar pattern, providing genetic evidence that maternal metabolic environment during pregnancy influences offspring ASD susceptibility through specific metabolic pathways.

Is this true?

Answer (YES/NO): NO